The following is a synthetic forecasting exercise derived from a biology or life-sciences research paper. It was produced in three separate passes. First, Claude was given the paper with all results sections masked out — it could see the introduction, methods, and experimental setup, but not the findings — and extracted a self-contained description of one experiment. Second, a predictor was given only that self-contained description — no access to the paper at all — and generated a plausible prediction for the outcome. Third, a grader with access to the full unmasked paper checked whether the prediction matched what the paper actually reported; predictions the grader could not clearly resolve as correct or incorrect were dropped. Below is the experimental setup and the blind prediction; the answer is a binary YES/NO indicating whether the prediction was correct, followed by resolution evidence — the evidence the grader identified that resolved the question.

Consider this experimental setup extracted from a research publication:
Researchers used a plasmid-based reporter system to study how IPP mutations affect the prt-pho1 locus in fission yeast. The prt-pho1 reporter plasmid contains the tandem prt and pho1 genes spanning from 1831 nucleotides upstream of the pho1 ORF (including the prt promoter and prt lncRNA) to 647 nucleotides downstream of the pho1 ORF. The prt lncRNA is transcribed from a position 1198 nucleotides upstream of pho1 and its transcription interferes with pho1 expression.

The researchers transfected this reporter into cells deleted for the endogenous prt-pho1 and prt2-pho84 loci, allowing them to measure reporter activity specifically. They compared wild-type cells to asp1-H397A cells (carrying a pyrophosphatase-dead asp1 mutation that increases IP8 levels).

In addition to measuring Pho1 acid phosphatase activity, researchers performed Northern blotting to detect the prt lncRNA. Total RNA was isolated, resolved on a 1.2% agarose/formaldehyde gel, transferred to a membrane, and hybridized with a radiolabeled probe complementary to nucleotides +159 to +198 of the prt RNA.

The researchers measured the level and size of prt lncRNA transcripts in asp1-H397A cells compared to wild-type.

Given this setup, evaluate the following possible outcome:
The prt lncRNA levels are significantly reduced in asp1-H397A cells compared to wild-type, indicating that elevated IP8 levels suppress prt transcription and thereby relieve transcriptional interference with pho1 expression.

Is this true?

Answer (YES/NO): NO